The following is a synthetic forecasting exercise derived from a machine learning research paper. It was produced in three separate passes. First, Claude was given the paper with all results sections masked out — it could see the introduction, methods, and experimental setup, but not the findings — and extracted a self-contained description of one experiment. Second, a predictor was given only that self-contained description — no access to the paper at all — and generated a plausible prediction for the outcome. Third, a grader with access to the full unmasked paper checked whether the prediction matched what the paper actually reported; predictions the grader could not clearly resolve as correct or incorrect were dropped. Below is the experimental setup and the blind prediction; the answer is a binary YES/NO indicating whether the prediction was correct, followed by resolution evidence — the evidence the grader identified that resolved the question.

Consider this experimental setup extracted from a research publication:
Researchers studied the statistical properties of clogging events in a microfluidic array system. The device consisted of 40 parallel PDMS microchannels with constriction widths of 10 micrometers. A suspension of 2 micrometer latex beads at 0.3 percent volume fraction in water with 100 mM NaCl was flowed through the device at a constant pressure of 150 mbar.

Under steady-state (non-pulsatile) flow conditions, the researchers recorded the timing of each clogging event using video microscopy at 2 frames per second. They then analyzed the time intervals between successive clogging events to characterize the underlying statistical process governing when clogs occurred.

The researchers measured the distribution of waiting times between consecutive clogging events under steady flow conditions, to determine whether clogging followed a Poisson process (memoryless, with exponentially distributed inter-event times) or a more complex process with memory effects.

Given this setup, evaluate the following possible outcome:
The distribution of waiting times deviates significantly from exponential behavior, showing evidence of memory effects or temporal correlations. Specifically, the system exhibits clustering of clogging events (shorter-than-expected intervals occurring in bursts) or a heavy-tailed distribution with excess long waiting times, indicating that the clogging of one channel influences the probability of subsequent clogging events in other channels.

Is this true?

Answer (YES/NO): NO